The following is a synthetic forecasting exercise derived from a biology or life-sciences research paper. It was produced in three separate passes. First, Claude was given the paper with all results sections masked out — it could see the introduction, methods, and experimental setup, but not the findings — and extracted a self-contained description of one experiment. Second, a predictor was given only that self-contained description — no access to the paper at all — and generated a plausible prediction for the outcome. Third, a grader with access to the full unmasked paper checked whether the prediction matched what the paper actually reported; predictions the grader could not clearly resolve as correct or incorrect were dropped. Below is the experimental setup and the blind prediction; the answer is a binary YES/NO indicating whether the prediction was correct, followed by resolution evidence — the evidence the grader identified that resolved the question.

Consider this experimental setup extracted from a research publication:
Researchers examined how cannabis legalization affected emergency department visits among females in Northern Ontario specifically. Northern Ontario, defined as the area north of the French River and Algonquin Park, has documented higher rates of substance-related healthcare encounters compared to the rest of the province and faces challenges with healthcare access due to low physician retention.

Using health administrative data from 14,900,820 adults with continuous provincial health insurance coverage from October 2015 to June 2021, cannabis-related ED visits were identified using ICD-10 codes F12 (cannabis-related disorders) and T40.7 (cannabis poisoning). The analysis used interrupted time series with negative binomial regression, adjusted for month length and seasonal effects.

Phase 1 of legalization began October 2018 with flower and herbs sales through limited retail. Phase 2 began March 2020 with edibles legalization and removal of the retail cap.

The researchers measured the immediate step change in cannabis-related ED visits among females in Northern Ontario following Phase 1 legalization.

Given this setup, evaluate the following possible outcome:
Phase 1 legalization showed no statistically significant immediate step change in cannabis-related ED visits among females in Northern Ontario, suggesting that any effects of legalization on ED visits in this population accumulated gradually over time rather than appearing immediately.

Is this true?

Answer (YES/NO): NO